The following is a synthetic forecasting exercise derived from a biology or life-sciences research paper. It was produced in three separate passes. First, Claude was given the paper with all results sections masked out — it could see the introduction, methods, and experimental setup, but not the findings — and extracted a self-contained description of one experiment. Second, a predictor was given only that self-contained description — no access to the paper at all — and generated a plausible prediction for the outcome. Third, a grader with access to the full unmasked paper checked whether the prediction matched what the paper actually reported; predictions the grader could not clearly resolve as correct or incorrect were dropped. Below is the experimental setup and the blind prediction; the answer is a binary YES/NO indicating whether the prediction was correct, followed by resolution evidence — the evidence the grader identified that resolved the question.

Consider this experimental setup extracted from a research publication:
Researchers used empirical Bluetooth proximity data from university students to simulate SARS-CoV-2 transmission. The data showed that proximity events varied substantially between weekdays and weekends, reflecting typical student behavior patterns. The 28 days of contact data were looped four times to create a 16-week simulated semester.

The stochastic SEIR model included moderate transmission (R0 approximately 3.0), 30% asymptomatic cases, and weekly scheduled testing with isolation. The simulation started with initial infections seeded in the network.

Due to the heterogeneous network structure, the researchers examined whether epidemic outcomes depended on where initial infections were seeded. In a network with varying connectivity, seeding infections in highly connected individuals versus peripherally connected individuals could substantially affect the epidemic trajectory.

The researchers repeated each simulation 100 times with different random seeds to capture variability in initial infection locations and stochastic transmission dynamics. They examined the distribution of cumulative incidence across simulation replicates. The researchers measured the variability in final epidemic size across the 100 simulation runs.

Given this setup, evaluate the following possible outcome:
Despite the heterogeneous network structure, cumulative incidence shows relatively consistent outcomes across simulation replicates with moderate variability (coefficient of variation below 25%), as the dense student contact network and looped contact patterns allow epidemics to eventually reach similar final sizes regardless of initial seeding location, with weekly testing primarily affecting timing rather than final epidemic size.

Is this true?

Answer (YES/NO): YES